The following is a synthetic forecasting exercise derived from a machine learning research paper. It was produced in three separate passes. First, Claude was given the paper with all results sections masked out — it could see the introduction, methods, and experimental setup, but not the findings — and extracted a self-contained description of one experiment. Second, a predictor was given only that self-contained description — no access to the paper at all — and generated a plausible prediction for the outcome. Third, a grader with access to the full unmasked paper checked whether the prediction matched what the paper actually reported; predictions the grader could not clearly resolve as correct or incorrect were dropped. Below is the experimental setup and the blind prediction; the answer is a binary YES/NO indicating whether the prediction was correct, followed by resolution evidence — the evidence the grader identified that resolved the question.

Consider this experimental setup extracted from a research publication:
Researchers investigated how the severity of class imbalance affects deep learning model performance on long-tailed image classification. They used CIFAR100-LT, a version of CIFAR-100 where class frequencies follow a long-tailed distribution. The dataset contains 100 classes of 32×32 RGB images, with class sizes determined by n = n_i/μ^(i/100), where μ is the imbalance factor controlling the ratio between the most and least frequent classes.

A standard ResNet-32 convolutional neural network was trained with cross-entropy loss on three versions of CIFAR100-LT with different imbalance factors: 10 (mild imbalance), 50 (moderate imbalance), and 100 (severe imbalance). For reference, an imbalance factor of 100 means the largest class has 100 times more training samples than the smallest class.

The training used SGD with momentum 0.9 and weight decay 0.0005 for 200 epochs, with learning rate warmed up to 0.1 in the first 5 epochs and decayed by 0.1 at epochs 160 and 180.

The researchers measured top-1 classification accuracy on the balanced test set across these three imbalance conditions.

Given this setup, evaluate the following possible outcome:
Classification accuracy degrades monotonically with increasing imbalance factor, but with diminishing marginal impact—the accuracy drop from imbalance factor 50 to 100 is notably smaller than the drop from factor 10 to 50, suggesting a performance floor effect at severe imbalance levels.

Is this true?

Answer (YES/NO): YES